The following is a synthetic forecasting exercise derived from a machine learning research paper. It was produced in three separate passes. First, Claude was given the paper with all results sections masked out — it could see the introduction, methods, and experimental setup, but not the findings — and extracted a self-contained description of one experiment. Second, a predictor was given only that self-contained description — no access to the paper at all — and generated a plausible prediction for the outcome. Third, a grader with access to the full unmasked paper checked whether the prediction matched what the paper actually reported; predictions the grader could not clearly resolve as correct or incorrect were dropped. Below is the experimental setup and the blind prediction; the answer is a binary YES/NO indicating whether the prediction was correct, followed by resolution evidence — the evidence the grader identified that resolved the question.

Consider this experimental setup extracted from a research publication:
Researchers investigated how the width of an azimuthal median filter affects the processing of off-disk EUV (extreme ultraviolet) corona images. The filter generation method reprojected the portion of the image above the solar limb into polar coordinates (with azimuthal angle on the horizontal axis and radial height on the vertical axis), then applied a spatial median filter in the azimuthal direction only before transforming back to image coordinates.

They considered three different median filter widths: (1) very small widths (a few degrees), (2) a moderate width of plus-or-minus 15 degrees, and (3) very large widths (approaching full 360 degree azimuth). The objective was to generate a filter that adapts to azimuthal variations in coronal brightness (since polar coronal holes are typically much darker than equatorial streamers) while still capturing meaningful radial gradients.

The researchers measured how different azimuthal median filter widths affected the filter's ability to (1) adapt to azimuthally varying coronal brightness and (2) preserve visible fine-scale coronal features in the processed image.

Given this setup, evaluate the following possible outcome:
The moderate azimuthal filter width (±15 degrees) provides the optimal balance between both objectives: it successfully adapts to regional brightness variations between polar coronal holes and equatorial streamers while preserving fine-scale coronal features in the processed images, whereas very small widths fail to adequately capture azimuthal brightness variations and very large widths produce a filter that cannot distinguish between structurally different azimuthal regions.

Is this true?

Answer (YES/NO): NO